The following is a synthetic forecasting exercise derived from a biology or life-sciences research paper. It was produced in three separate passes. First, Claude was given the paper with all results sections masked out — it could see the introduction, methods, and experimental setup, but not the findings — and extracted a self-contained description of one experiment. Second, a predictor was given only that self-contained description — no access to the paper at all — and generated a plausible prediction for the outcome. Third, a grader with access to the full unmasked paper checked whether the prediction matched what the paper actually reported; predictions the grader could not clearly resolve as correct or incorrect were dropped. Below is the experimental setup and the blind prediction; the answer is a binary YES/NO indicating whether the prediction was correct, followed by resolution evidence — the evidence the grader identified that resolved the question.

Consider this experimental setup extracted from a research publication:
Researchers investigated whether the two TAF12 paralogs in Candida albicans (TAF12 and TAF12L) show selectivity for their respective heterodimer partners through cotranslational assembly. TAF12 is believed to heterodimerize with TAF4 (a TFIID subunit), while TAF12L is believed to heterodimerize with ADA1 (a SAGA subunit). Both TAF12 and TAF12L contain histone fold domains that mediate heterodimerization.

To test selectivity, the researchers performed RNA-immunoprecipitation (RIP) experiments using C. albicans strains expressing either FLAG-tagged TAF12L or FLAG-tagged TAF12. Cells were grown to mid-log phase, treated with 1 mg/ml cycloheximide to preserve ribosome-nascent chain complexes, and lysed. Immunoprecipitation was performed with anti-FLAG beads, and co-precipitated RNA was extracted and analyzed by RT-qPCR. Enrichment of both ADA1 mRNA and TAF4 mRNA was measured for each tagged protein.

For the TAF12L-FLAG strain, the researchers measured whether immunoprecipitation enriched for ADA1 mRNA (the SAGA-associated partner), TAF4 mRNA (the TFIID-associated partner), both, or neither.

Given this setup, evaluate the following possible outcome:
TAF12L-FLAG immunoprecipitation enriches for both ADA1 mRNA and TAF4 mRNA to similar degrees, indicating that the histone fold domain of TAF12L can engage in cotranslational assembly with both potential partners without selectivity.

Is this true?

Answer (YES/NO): NO